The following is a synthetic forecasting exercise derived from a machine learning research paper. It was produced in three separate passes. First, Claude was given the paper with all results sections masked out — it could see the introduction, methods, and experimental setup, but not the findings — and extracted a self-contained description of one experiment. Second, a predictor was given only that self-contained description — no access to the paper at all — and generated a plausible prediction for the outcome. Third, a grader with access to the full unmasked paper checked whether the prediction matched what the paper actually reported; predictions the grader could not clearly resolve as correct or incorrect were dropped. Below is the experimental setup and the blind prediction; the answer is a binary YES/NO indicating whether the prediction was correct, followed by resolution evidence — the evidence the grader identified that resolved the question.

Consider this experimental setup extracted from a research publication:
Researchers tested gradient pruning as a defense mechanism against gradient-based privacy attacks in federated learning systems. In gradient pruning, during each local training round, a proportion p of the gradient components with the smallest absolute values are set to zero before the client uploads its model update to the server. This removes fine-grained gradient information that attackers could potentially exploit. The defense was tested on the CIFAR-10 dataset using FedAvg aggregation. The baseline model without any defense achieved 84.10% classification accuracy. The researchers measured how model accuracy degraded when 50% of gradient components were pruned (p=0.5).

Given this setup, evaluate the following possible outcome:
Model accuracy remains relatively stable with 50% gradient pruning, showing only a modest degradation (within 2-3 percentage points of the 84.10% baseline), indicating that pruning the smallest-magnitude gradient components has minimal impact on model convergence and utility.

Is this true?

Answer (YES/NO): NO